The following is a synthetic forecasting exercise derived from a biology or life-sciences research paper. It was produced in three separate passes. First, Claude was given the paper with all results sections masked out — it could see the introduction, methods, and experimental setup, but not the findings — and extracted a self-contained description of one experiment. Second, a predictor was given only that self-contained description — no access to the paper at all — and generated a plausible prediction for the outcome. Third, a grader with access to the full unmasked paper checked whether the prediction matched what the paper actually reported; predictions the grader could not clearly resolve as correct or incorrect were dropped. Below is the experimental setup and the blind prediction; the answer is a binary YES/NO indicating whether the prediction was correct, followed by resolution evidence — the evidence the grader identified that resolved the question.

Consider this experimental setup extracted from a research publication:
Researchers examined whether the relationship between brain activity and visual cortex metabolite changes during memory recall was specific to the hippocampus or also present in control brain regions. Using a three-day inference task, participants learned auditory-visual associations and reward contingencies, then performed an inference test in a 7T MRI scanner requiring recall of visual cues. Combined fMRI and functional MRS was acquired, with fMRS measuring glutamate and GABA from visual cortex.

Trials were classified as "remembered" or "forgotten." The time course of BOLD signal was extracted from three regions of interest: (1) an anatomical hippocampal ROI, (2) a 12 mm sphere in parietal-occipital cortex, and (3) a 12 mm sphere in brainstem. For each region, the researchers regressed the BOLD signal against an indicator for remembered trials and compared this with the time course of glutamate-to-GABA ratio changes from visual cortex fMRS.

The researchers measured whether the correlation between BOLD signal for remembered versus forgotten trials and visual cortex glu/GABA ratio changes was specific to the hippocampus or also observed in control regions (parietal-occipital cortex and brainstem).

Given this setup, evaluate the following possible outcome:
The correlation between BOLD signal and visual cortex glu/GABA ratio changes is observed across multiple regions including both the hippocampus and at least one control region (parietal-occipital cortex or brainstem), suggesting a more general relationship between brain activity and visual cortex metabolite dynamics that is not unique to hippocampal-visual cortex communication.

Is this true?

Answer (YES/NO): NO